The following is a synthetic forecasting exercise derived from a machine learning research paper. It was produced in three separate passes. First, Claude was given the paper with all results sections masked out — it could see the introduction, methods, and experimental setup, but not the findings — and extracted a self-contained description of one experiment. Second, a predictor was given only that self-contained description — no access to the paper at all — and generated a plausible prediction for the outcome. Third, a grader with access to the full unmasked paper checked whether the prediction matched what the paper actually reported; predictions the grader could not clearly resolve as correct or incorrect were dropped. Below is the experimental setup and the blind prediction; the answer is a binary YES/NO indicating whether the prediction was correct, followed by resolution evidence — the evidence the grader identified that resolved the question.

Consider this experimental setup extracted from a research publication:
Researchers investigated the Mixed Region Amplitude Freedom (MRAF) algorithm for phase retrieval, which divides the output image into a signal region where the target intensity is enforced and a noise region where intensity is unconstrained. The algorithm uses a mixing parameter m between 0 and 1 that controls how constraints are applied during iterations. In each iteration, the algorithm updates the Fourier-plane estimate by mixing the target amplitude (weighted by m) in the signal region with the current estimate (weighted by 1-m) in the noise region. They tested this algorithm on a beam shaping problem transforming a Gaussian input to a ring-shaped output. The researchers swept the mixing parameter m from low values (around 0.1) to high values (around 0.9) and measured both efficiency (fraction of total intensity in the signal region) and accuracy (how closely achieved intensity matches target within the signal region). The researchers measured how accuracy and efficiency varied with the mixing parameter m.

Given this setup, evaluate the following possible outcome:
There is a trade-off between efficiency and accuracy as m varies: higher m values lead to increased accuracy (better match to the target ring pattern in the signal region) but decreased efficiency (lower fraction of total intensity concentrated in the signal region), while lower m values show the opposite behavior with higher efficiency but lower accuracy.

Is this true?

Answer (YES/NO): NO